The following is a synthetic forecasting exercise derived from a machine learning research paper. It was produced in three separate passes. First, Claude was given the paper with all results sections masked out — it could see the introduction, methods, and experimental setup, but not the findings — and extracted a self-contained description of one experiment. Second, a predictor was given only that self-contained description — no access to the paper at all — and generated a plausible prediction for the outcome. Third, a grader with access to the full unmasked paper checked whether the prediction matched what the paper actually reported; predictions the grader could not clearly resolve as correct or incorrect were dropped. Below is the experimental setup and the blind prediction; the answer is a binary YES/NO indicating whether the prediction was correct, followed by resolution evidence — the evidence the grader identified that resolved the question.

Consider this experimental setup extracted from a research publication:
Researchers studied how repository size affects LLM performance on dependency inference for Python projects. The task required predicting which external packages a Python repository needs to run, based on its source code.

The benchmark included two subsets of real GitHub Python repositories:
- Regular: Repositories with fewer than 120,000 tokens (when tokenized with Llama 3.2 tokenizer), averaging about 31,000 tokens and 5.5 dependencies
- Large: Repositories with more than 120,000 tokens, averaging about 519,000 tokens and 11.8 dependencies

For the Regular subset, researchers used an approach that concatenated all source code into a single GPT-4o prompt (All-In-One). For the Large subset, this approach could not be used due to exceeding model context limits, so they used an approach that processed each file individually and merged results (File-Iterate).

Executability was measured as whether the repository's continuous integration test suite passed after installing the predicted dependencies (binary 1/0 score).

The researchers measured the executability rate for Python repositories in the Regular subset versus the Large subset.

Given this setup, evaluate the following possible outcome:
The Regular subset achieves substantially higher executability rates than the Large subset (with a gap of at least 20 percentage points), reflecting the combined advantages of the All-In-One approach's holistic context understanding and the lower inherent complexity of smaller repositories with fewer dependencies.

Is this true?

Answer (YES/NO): YES